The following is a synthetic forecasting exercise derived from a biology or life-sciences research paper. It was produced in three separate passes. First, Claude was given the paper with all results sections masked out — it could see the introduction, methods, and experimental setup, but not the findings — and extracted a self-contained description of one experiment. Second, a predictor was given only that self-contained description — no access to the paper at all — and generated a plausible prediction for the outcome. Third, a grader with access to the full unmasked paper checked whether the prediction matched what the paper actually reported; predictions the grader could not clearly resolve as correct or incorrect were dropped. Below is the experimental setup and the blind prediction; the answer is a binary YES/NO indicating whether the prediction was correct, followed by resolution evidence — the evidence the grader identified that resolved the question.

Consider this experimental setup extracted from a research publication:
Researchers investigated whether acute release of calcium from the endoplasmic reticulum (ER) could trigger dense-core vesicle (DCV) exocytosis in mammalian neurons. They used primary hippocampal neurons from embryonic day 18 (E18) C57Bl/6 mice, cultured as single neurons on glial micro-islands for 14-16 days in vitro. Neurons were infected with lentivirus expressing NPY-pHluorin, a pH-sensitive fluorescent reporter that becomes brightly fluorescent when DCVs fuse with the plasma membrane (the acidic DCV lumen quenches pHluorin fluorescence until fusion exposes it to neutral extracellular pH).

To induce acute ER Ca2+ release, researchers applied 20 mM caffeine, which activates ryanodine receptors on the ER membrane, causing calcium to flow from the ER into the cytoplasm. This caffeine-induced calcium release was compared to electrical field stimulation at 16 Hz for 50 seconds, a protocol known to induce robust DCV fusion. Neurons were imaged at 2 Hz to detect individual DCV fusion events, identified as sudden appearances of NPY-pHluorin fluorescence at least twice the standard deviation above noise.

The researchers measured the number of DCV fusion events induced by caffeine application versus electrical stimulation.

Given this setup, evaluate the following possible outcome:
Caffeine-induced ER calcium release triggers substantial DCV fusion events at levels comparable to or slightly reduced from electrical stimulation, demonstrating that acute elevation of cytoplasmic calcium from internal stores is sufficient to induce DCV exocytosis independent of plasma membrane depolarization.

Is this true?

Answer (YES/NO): NO